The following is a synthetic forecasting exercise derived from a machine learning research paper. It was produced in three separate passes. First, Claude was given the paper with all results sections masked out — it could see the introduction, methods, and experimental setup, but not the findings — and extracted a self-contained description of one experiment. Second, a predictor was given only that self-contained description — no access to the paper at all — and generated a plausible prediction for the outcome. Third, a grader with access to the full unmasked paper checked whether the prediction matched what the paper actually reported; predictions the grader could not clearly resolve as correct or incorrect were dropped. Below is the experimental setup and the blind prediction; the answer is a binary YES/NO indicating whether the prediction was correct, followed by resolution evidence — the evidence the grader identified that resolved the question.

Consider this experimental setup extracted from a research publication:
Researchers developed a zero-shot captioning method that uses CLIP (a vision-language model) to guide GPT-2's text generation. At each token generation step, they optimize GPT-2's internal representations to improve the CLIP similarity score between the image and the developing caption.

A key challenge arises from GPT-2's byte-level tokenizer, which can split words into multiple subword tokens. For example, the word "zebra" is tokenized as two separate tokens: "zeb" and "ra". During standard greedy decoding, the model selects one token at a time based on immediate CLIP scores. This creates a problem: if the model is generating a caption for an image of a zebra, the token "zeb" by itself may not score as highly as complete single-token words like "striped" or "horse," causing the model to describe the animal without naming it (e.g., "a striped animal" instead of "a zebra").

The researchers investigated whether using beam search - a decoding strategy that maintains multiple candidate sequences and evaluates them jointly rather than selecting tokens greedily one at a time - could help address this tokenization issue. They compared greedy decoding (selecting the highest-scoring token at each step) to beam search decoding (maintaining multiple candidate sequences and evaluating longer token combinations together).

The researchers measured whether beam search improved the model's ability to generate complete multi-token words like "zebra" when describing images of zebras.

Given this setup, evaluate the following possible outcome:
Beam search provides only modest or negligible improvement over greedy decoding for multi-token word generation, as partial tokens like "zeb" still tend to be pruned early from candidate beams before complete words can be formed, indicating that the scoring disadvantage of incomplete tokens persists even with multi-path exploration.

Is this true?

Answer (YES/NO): NO